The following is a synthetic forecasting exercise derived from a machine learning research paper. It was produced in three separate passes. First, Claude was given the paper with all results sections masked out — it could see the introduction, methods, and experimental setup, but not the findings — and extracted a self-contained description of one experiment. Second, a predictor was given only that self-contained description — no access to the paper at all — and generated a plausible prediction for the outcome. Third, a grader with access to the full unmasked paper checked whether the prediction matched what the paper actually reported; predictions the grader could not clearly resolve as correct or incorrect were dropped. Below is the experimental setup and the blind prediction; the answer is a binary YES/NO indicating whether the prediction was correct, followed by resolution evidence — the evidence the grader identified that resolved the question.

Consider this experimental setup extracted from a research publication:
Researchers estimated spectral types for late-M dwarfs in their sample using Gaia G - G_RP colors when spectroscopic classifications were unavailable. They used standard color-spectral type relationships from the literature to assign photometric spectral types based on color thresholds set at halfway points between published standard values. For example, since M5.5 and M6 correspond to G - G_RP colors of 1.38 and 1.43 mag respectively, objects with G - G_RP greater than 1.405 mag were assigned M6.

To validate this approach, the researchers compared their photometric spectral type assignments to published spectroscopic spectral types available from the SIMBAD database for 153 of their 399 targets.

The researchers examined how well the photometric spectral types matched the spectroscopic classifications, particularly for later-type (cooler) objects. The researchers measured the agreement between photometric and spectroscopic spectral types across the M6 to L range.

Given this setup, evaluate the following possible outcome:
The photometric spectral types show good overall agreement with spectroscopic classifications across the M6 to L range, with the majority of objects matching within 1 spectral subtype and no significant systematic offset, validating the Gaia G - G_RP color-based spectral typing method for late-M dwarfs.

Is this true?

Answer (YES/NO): NO